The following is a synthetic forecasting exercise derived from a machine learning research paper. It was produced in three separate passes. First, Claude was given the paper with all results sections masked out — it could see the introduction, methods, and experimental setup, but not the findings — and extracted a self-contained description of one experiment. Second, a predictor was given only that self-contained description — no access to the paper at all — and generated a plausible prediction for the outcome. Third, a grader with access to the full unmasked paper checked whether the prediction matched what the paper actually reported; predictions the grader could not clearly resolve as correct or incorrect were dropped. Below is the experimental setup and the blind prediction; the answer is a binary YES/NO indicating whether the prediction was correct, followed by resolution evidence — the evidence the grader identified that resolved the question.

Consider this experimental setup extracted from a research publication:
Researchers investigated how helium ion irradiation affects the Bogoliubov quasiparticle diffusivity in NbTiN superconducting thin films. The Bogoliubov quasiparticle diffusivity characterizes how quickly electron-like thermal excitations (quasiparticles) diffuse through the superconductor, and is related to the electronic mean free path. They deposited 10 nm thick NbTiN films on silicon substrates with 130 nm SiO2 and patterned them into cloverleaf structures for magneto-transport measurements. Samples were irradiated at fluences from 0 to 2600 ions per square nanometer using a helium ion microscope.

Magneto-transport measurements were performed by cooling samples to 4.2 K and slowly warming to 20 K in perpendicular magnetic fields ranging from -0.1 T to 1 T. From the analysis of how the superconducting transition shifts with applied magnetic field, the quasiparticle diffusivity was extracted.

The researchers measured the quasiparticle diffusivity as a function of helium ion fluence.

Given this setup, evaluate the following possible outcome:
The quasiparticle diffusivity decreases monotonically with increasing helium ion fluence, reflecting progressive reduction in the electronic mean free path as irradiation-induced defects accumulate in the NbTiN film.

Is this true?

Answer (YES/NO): NO